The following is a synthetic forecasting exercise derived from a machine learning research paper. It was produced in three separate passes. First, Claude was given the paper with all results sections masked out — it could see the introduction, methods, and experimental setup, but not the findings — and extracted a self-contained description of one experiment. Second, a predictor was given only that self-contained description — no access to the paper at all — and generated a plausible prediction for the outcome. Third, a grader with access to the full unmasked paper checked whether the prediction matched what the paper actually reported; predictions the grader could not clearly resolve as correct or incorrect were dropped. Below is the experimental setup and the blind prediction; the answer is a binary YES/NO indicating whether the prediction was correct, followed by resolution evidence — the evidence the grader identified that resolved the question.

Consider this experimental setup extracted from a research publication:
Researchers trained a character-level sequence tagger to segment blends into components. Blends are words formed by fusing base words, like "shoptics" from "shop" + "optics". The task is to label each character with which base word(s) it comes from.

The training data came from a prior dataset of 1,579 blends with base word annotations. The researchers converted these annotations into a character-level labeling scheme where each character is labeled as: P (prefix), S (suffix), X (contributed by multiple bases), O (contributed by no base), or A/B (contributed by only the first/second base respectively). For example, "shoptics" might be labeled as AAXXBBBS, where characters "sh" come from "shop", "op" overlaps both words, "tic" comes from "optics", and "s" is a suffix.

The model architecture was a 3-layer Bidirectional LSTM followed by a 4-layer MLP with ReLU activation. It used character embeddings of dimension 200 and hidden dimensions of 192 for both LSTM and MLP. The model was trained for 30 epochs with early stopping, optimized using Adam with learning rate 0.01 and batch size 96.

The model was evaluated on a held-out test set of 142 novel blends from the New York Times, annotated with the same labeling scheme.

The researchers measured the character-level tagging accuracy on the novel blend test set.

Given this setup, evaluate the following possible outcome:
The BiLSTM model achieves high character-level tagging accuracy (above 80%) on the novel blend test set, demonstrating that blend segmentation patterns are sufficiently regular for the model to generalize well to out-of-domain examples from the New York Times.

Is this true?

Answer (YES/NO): NO